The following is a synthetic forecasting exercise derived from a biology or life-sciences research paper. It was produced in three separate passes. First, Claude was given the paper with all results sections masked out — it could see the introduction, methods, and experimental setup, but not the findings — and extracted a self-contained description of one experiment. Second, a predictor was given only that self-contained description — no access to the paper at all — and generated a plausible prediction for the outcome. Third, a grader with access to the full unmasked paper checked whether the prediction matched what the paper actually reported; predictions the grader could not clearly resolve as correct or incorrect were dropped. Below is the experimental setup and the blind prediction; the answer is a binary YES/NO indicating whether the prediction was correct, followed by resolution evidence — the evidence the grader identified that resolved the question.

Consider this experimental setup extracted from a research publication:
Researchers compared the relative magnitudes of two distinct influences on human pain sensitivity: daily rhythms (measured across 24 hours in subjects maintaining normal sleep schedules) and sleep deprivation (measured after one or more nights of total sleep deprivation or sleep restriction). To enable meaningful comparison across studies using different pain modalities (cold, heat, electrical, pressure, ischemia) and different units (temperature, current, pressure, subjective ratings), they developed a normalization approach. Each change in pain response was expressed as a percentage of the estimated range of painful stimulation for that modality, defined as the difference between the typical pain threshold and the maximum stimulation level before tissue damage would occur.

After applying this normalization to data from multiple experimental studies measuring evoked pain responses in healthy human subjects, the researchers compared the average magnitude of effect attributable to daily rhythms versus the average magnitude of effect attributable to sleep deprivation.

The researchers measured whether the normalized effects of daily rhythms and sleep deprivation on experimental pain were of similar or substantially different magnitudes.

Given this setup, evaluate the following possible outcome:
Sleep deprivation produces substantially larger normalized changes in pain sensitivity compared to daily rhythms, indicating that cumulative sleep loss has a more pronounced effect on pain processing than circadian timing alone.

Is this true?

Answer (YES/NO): NO